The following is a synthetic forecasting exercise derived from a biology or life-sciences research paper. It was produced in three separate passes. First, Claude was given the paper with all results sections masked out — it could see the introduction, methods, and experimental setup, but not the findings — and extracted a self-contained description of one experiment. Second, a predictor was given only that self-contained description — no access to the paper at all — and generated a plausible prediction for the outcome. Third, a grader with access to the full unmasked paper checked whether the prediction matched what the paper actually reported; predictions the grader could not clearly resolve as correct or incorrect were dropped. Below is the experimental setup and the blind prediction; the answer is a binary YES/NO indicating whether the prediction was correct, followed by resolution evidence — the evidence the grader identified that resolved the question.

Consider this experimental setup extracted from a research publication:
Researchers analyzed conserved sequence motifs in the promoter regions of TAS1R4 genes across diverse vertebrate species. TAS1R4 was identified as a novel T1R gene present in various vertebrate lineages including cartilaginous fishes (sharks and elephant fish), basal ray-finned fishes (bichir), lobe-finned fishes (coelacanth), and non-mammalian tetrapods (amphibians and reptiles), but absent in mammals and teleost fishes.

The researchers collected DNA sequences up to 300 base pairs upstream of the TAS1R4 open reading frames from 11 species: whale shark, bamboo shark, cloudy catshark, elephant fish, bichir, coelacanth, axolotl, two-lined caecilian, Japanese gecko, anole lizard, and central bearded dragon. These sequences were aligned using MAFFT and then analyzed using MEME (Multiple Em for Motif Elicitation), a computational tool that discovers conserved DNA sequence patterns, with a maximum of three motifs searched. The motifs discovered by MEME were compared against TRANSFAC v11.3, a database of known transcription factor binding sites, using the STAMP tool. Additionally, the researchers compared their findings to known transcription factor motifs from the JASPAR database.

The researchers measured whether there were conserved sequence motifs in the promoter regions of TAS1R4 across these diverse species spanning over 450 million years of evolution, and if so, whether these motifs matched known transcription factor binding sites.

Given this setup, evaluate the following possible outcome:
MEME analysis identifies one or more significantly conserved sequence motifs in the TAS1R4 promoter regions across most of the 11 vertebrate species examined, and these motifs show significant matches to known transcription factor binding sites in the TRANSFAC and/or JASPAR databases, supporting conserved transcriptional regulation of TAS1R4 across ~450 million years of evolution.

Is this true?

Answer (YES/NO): YES